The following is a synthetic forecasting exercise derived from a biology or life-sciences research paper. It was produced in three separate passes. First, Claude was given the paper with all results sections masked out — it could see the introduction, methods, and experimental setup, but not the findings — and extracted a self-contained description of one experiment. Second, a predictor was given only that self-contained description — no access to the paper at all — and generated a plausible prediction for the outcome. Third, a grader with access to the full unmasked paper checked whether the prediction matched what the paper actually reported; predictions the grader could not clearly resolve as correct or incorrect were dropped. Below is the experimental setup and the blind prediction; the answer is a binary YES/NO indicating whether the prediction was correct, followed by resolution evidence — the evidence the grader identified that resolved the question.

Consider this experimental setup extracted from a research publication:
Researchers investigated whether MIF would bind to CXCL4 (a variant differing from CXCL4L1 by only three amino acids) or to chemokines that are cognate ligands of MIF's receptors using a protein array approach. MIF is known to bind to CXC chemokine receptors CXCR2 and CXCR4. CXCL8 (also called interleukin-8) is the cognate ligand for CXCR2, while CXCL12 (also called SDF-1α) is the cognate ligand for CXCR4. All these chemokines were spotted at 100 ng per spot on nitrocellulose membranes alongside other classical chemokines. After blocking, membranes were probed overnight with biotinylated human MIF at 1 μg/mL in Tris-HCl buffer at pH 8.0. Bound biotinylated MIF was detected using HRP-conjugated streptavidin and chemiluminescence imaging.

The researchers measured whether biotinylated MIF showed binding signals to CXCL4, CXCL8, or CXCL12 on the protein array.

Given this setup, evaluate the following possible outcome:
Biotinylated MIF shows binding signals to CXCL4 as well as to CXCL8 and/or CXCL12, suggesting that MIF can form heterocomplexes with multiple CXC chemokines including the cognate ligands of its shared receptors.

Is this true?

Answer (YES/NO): NO